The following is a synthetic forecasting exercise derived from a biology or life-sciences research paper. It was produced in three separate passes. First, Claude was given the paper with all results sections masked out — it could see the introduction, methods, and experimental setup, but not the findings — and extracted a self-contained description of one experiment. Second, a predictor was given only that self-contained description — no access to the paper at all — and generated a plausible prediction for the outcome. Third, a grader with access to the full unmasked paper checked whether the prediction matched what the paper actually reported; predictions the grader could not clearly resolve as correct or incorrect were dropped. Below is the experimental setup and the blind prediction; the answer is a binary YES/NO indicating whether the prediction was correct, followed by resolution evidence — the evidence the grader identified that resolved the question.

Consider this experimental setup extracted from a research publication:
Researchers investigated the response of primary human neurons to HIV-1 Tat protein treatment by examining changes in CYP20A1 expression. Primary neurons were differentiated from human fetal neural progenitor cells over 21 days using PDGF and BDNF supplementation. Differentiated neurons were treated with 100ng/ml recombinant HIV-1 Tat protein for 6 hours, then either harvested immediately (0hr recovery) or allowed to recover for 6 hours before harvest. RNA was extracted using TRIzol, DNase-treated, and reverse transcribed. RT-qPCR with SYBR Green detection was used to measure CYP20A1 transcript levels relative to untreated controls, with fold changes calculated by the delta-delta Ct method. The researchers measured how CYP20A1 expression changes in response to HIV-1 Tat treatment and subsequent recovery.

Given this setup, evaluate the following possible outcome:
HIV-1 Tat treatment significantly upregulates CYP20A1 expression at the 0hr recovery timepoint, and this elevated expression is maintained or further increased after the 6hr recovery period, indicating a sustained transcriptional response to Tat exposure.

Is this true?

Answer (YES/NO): NO